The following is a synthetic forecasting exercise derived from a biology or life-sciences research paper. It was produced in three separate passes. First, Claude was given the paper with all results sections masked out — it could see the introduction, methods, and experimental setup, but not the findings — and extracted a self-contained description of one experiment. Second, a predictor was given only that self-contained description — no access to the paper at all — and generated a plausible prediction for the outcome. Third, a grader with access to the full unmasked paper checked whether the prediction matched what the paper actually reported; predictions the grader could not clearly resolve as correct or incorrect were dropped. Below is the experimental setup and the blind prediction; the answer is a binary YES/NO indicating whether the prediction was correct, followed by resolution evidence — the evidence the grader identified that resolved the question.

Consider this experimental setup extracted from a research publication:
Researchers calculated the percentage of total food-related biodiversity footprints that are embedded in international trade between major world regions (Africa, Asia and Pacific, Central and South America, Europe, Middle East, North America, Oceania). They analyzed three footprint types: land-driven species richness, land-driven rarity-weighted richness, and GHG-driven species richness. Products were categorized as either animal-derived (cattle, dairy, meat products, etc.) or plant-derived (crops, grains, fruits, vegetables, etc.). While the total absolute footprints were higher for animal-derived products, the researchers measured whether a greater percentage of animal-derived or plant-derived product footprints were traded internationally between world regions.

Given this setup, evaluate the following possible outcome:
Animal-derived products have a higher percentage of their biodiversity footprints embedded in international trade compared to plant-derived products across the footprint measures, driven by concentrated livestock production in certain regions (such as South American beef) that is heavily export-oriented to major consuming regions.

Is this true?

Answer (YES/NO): NO